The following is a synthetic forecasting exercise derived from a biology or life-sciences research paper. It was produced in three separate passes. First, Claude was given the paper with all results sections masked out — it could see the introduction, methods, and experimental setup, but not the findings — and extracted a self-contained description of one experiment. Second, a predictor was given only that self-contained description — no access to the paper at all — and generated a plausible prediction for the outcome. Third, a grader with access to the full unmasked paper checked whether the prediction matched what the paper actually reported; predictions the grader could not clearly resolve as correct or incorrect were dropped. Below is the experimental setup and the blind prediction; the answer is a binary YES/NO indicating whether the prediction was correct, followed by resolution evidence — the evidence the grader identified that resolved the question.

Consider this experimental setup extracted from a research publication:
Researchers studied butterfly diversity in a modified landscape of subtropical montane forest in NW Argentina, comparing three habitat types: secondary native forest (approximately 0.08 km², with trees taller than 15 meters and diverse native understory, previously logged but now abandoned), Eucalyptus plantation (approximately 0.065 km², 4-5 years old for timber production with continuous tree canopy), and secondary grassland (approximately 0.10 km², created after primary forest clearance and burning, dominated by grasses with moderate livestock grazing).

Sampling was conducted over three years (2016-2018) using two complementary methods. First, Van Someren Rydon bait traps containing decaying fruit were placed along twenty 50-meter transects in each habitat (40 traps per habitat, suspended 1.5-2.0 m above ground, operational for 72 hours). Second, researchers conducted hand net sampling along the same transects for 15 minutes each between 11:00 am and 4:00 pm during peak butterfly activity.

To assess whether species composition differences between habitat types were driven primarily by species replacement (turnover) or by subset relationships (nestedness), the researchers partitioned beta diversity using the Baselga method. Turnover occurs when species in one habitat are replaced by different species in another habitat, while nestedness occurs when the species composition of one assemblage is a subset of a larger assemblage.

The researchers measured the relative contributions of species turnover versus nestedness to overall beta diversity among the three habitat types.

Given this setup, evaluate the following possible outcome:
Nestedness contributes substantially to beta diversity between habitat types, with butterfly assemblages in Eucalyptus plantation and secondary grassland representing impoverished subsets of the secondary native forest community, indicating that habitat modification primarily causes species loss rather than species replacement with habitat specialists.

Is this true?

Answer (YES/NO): NO